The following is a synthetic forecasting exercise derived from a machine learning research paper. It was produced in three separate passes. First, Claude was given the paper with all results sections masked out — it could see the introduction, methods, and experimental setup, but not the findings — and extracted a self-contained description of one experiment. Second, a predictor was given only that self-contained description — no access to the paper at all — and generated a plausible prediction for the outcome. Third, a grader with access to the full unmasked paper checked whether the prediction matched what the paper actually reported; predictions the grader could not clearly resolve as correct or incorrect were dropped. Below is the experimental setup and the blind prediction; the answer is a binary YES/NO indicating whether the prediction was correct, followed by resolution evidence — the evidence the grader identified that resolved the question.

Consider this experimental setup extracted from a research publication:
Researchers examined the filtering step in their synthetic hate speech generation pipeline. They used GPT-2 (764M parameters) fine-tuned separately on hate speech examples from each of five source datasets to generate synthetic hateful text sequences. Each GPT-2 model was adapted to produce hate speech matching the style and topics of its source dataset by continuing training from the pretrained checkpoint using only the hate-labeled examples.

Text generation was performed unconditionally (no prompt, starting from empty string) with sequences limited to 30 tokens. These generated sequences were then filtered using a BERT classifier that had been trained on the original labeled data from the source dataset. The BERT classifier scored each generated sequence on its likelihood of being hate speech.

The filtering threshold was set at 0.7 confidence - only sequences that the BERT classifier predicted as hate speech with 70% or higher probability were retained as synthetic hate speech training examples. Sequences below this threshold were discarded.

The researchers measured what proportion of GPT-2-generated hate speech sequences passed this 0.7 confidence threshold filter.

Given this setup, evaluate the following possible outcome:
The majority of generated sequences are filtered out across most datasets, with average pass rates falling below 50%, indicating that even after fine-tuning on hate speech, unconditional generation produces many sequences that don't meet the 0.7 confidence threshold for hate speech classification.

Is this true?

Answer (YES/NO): YES